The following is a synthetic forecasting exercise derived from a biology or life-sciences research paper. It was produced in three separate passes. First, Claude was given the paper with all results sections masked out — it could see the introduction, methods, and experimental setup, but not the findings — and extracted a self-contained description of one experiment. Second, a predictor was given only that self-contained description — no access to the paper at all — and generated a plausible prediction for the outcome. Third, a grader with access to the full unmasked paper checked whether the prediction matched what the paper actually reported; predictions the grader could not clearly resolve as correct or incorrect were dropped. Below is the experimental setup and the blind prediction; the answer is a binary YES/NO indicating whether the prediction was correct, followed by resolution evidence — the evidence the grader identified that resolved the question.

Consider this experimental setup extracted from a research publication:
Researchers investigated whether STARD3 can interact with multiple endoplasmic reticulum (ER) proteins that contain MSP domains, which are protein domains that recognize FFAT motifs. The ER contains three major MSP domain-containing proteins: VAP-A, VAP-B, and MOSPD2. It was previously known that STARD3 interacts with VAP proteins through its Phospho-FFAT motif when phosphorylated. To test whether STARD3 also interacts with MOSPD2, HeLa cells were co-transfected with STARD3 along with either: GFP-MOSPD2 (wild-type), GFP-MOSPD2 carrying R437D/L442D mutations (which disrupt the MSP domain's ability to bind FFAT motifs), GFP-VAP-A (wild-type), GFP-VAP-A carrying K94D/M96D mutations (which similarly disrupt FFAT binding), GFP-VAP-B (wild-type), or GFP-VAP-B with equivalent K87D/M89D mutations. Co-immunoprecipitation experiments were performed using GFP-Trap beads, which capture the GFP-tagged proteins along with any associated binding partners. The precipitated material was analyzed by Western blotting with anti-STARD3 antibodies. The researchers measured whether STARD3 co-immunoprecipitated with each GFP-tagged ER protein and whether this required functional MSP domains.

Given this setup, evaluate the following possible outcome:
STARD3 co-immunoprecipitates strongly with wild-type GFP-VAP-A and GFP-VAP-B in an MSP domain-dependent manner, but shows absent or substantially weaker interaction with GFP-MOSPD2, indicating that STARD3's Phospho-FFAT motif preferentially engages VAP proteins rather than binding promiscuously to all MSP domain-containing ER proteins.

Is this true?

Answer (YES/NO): NO